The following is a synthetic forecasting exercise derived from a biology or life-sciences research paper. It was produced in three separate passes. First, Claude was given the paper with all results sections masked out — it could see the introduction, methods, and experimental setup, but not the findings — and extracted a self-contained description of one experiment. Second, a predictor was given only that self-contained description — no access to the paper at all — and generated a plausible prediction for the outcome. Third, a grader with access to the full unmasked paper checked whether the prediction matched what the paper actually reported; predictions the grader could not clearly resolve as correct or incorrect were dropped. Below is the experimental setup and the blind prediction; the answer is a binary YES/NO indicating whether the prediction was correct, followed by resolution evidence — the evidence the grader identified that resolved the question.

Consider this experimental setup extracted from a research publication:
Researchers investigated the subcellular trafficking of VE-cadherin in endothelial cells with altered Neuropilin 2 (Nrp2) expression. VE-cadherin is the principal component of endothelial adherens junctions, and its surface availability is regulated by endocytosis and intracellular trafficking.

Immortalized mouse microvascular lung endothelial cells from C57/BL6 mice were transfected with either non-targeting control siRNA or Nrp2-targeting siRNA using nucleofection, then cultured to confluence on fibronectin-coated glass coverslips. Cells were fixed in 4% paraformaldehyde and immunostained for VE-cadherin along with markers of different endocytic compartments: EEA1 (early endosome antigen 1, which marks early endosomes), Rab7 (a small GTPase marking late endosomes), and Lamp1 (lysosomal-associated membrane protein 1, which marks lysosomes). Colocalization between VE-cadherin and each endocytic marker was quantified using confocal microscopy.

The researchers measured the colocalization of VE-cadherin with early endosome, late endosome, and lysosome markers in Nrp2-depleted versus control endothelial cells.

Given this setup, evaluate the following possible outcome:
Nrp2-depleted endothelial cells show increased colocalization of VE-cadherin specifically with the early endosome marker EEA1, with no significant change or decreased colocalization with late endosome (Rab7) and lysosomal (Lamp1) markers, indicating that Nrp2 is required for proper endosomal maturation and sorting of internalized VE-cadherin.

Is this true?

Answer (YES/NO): NO